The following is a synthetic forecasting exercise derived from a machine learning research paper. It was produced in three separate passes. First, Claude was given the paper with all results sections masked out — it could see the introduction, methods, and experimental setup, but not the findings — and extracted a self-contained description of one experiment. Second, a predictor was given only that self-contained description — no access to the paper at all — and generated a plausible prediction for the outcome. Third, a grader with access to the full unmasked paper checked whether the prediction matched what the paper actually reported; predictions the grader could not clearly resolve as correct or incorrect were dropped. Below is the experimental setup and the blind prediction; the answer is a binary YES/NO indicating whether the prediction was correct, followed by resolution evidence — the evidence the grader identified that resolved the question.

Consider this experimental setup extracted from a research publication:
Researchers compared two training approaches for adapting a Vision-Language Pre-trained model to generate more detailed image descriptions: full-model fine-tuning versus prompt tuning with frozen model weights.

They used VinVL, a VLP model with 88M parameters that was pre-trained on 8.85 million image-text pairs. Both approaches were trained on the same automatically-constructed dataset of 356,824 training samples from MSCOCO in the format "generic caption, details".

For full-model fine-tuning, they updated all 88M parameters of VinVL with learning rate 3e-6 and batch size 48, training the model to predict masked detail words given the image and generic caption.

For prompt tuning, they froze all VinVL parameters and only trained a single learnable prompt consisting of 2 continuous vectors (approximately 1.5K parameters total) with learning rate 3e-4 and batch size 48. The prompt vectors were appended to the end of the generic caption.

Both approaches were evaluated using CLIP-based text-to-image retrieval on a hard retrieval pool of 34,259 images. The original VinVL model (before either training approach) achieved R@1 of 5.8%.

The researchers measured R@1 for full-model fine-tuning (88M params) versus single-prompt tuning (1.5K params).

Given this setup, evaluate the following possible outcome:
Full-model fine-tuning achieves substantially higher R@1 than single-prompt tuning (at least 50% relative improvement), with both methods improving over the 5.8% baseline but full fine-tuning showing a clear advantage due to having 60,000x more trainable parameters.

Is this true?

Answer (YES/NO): NO